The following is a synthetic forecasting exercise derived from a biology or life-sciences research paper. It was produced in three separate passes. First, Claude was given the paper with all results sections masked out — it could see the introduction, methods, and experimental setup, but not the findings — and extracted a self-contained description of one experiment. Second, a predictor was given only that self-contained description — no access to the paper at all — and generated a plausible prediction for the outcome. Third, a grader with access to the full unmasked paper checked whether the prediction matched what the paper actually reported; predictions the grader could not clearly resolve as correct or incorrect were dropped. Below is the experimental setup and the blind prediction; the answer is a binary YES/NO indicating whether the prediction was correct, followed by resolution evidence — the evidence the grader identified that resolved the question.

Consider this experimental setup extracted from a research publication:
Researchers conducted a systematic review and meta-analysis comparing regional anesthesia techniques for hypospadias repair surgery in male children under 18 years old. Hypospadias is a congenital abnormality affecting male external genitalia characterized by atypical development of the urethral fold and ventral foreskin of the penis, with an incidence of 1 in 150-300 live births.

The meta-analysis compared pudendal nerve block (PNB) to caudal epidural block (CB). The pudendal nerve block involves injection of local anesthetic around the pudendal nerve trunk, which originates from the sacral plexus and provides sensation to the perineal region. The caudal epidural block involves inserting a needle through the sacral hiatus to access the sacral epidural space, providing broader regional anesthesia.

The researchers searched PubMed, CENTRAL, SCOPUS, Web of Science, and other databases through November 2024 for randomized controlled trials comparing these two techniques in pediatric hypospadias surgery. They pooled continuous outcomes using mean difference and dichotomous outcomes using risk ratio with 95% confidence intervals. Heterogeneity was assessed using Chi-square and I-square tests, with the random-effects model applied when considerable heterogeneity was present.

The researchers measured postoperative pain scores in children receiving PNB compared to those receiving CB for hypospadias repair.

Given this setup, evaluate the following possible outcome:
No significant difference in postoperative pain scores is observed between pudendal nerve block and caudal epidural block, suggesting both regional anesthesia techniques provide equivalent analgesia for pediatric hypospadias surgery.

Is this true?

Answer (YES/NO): NO